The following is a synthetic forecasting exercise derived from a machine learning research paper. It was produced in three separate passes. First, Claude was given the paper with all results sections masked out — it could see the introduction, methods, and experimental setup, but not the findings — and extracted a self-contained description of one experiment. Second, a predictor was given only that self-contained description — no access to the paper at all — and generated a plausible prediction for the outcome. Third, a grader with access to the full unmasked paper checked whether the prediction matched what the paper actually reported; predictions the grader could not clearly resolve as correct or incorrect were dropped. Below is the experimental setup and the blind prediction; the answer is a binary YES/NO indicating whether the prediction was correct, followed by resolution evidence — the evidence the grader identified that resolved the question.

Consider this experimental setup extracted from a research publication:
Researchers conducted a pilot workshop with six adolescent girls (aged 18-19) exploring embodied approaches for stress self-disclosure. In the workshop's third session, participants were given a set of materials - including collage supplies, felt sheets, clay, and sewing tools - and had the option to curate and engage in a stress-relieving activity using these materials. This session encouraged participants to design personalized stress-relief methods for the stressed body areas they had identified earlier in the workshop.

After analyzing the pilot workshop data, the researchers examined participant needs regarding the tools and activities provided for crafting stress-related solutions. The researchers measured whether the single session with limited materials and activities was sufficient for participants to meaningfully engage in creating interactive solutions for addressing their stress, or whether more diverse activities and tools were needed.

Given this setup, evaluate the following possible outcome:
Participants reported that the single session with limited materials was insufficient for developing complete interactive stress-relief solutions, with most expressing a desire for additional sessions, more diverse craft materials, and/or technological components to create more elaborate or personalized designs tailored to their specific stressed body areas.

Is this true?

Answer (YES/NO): NO